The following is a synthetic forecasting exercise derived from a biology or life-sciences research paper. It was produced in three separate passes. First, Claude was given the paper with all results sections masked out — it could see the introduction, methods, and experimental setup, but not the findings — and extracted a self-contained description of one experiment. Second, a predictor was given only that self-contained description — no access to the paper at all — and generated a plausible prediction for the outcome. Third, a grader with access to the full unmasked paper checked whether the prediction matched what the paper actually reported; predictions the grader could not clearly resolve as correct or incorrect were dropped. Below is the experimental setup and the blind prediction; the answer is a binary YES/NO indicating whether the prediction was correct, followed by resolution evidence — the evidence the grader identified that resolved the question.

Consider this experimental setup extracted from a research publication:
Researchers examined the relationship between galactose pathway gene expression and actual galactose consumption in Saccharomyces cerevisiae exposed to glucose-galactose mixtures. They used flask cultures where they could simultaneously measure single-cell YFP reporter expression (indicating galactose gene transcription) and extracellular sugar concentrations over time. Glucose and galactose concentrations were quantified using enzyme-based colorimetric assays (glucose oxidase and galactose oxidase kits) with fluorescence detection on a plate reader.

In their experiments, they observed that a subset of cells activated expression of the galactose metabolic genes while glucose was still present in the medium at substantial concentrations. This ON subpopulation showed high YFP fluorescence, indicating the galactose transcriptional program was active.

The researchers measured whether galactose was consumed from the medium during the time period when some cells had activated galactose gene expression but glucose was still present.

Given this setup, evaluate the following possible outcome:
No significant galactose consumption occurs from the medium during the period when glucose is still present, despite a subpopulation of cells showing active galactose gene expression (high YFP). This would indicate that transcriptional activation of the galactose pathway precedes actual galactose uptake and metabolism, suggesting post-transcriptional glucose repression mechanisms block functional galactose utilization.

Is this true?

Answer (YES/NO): YES